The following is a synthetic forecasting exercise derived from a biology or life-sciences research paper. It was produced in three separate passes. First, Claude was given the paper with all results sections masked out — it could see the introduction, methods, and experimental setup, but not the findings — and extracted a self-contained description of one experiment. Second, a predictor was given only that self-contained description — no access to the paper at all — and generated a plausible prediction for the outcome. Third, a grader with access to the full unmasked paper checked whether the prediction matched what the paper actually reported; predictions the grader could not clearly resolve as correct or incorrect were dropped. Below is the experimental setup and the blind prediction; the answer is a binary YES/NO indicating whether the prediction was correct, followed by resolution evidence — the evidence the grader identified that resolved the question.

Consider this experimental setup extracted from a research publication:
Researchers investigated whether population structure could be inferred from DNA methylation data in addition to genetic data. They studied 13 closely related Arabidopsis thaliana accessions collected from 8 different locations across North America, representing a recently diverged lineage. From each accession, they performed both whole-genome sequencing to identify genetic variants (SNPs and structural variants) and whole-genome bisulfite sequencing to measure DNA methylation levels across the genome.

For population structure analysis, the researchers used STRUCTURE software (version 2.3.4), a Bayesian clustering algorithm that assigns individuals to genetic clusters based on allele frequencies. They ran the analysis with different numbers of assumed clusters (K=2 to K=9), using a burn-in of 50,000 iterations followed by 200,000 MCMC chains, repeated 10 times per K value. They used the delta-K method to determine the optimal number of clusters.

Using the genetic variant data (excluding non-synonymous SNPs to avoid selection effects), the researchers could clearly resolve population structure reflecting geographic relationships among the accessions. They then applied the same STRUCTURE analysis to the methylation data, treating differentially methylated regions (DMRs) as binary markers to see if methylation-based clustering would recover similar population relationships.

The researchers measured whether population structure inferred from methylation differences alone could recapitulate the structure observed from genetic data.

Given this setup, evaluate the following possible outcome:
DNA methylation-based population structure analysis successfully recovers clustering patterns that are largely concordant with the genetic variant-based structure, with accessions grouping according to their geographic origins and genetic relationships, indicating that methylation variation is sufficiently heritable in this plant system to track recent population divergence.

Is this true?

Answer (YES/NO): YES